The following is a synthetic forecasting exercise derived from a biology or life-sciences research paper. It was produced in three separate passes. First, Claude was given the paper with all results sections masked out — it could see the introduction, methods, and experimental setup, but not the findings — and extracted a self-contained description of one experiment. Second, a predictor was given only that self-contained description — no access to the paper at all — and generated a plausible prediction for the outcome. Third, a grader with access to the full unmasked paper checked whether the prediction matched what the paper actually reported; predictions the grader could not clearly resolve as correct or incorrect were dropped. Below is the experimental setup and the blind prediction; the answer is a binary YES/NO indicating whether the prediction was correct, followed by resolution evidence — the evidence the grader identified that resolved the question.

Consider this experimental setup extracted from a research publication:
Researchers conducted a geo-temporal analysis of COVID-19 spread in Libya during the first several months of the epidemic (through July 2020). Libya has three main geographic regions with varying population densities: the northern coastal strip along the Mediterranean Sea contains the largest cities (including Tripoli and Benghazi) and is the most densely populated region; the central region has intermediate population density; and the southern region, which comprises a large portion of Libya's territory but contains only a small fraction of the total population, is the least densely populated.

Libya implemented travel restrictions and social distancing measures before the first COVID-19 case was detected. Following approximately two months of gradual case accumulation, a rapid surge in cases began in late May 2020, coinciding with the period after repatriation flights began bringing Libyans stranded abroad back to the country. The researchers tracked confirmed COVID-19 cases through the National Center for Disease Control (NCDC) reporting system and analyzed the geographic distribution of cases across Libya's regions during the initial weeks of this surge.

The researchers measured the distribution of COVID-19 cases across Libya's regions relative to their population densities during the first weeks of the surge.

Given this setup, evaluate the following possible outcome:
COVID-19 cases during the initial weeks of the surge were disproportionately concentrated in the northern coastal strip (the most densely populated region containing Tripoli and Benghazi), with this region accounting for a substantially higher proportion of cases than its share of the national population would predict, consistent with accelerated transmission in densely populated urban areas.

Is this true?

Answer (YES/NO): NO